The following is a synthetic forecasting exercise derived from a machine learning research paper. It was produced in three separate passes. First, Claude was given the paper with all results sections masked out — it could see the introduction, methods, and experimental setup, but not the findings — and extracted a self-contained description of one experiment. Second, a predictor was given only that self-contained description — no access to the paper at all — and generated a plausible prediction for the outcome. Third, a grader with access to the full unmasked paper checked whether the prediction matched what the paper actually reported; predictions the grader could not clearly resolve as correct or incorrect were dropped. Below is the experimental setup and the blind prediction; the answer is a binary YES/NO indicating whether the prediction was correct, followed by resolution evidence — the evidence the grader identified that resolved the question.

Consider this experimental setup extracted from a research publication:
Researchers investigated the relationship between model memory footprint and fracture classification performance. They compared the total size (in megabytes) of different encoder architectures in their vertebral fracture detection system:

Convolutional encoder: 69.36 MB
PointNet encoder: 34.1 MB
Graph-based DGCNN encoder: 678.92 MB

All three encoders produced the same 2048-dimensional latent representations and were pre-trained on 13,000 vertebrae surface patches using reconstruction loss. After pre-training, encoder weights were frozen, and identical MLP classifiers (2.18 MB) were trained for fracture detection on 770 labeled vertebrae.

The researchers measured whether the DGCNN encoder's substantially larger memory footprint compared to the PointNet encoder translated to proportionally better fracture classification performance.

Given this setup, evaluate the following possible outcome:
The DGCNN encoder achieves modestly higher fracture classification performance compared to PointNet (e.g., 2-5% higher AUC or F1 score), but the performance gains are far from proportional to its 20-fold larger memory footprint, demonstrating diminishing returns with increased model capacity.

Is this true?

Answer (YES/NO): NO